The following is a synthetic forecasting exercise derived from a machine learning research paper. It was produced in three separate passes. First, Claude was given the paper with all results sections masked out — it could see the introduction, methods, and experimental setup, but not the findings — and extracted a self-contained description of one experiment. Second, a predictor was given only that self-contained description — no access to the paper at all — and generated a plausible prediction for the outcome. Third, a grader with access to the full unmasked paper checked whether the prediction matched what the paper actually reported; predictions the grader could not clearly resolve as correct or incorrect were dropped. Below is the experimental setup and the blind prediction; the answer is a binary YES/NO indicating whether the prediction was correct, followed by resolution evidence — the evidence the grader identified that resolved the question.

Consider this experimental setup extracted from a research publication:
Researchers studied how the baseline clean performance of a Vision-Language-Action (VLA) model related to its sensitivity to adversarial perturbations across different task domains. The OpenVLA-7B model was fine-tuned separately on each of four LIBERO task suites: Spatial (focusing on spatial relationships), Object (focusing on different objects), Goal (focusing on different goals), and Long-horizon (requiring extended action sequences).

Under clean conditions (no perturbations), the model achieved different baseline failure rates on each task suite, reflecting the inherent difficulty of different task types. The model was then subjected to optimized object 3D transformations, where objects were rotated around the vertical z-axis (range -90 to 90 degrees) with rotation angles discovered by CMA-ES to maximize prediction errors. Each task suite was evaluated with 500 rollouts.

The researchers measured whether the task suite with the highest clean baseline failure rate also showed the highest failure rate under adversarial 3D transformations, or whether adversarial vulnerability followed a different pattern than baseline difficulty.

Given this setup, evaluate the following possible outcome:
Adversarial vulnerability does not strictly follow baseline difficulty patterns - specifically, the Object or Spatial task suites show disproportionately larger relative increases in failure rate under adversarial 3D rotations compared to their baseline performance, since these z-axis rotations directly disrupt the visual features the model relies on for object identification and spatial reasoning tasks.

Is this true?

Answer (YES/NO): YES